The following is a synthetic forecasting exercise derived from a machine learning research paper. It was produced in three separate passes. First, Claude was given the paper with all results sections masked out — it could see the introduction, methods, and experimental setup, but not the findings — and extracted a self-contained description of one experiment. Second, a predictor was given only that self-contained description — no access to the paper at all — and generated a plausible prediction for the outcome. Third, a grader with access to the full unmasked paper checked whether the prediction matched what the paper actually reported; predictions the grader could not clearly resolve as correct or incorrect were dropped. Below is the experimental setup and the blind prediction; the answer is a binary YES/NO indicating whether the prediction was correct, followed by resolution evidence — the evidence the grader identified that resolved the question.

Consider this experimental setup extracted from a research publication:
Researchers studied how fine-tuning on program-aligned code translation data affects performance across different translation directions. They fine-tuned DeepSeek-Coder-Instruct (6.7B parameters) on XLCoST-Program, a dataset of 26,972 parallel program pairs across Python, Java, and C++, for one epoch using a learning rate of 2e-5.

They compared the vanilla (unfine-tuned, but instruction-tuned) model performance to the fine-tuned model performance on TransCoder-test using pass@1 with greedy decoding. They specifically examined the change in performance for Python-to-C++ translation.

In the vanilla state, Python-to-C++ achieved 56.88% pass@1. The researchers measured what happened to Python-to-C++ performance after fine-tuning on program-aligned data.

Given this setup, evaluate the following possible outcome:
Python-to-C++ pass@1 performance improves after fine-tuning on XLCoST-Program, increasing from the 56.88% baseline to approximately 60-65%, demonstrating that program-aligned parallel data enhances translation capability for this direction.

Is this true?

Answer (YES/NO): NO